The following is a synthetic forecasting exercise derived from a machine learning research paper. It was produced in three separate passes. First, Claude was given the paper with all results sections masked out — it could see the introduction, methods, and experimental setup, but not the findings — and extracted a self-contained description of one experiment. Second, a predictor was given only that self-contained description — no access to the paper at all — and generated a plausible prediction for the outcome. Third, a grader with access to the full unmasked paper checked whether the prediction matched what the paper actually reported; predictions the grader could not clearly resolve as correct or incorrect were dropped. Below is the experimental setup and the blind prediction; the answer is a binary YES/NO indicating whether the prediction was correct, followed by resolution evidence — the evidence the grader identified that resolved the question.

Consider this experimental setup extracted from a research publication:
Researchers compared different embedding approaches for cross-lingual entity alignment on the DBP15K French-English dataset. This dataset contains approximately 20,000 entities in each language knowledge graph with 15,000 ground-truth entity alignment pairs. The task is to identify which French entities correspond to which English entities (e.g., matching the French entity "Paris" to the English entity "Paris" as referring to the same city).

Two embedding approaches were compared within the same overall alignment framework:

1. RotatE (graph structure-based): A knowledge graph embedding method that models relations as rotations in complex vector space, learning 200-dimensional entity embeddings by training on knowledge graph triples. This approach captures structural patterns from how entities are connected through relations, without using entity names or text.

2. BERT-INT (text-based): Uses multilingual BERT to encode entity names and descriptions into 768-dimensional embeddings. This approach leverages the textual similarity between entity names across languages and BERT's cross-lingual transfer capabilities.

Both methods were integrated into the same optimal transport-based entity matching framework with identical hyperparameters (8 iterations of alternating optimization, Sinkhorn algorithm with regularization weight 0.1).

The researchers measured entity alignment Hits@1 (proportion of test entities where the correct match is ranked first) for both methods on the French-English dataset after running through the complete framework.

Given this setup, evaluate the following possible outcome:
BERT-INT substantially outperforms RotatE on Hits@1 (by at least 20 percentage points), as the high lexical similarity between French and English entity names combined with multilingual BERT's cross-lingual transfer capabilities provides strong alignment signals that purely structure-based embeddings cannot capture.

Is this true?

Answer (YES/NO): YES